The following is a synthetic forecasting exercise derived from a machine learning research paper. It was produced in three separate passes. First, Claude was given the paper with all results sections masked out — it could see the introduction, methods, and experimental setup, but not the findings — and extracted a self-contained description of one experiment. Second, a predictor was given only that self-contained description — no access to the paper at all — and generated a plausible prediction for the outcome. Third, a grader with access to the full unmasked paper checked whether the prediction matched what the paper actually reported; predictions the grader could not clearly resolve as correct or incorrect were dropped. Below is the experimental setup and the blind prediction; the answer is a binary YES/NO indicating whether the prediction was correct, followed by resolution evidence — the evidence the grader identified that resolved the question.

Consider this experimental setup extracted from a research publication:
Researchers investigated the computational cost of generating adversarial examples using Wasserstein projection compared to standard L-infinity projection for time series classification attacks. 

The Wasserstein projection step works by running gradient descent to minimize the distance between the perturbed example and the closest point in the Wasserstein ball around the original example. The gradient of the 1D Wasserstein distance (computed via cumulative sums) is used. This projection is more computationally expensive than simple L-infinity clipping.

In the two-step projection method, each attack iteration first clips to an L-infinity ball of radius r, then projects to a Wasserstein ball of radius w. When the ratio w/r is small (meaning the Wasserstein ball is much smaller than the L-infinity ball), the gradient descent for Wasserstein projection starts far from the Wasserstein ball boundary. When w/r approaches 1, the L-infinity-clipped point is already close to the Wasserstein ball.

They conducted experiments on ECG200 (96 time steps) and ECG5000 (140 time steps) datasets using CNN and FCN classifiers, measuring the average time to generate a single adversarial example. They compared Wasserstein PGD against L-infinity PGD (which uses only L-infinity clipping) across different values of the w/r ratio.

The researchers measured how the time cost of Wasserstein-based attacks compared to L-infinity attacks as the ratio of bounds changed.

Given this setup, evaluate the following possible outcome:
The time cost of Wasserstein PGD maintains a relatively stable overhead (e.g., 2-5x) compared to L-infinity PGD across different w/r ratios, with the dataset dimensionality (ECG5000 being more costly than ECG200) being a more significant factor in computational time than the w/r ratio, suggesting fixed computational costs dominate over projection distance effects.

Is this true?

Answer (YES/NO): NO